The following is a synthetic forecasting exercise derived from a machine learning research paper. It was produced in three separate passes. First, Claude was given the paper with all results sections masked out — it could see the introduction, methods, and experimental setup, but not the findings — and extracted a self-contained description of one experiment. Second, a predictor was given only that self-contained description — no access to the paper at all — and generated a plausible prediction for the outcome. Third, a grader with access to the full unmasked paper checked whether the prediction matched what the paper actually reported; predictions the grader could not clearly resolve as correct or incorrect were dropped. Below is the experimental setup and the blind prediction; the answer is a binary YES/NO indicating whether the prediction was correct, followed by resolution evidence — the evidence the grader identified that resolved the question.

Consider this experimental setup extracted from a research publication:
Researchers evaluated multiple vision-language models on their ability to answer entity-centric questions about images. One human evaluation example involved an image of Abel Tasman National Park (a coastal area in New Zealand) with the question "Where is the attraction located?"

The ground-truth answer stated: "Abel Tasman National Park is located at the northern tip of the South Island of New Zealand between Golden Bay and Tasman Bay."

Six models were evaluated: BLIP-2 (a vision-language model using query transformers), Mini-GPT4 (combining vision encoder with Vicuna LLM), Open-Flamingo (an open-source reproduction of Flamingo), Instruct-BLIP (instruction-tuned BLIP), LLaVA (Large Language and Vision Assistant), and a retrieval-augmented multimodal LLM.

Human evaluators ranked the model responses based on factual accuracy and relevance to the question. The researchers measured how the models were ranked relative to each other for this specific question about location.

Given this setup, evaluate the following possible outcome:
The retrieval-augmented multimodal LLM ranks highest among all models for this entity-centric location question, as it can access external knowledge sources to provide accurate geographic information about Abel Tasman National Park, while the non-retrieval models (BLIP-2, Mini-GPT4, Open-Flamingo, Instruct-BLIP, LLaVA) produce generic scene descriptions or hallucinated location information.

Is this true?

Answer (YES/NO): YES